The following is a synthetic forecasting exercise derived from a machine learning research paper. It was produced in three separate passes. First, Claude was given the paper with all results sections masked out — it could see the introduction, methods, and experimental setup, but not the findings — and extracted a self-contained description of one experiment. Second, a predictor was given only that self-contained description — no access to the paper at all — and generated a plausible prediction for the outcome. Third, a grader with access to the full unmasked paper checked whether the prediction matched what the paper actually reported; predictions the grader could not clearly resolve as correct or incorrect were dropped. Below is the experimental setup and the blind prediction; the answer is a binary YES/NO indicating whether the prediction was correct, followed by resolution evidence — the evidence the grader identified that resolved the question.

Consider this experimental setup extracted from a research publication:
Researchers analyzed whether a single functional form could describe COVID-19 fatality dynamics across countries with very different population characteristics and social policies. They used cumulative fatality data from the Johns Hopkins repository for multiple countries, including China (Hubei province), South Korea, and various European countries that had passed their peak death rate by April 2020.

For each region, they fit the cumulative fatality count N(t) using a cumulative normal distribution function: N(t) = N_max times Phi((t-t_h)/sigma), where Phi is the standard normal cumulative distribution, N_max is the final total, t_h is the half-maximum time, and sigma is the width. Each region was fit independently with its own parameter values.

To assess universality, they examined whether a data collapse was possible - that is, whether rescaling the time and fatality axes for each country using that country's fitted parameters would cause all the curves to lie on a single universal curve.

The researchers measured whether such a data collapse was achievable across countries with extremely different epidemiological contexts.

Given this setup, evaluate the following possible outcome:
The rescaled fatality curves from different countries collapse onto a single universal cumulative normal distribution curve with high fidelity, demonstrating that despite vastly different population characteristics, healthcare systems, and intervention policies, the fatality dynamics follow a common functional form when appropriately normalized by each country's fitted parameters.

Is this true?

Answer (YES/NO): YES